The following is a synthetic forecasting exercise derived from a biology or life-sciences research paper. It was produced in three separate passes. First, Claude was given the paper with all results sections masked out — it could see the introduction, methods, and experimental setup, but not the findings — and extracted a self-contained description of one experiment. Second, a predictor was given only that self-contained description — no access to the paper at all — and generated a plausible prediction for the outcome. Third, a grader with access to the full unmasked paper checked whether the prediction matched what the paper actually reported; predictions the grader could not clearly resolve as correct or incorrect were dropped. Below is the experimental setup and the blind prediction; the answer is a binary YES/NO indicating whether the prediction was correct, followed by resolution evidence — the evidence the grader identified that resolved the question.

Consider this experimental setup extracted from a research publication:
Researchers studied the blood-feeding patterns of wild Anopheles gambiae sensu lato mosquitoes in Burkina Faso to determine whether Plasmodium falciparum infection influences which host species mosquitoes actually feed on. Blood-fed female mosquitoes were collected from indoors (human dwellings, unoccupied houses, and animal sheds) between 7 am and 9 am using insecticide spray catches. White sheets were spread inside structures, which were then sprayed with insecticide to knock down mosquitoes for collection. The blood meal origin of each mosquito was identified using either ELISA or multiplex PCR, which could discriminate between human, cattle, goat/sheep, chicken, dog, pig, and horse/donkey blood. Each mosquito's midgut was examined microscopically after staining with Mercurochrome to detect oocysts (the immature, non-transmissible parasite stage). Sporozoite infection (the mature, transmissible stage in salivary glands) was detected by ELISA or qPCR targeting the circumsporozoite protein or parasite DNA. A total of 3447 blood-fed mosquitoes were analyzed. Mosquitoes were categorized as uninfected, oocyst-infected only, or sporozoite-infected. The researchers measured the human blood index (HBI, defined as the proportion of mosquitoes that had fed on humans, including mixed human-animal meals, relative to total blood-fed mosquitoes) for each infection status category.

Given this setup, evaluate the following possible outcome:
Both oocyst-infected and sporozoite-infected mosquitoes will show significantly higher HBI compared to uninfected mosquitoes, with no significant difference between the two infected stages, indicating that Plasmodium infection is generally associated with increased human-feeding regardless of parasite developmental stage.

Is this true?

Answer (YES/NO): NO